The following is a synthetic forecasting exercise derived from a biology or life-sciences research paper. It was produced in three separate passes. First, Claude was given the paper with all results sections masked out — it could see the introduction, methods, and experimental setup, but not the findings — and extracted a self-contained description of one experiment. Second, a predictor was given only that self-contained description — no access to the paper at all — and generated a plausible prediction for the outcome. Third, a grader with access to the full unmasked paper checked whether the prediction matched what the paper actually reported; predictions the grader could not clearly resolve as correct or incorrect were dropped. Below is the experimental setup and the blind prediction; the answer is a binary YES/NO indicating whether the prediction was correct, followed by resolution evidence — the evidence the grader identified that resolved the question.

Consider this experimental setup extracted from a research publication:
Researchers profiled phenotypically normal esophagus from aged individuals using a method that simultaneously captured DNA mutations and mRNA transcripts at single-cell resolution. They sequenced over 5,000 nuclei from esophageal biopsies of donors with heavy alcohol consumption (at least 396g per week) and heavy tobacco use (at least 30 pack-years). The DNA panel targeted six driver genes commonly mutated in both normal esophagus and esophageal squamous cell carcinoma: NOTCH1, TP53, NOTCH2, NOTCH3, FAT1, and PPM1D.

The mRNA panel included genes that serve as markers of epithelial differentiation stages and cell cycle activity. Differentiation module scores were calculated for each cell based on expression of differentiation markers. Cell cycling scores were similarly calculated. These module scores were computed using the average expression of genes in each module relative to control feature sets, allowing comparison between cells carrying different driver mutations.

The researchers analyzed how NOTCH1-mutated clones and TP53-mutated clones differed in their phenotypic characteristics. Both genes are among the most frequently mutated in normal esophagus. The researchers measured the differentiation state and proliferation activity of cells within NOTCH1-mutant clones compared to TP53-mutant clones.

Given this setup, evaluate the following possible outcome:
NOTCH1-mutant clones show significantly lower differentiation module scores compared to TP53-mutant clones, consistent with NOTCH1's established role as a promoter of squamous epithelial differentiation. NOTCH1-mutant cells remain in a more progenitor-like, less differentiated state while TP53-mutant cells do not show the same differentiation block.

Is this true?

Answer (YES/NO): NO